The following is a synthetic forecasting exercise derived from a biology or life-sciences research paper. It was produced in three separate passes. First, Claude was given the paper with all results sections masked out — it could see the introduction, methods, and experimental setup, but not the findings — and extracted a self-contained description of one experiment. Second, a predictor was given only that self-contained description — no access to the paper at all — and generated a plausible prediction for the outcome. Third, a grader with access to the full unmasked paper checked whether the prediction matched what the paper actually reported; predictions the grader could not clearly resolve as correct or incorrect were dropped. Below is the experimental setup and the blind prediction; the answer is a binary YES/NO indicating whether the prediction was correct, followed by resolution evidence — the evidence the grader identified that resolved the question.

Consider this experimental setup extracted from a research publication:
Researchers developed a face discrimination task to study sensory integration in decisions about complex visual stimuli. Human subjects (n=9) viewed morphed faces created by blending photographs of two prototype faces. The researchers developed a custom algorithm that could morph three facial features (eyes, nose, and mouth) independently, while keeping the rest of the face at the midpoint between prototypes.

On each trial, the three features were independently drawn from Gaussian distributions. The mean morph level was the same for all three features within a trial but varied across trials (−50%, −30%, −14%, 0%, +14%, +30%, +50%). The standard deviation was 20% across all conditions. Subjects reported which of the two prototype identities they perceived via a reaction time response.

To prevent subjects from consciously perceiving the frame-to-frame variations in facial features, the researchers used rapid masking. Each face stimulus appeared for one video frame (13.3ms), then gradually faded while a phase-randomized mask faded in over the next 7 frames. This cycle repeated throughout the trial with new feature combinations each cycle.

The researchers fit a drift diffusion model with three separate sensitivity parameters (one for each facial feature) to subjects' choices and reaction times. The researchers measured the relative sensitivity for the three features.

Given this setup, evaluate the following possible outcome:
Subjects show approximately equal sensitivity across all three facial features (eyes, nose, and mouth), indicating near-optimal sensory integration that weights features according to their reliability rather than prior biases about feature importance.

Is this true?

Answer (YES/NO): NO